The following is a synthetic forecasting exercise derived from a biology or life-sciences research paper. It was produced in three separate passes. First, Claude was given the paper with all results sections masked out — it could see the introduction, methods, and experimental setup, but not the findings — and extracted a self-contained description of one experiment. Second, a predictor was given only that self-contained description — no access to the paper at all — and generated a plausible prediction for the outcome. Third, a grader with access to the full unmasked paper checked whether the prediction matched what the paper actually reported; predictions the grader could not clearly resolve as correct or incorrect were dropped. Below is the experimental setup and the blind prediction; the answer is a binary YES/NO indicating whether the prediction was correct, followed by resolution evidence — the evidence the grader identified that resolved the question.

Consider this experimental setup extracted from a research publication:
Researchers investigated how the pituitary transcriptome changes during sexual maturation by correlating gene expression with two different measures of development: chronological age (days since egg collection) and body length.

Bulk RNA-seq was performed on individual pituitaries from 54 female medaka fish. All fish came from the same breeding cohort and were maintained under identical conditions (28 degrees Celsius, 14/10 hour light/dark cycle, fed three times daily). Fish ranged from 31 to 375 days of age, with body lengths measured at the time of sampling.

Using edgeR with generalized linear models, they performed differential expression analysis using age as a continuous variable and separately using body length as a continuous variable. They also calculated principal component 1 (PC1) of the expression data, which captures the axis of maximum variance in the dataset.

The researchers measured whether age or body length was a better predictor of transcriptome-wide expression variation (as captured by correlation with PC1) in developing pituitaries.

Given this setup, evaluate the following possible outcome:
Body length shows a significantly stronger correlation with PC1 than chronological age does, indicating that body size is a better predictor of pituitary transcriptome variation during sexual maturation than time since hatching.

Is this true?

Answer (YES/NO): NO